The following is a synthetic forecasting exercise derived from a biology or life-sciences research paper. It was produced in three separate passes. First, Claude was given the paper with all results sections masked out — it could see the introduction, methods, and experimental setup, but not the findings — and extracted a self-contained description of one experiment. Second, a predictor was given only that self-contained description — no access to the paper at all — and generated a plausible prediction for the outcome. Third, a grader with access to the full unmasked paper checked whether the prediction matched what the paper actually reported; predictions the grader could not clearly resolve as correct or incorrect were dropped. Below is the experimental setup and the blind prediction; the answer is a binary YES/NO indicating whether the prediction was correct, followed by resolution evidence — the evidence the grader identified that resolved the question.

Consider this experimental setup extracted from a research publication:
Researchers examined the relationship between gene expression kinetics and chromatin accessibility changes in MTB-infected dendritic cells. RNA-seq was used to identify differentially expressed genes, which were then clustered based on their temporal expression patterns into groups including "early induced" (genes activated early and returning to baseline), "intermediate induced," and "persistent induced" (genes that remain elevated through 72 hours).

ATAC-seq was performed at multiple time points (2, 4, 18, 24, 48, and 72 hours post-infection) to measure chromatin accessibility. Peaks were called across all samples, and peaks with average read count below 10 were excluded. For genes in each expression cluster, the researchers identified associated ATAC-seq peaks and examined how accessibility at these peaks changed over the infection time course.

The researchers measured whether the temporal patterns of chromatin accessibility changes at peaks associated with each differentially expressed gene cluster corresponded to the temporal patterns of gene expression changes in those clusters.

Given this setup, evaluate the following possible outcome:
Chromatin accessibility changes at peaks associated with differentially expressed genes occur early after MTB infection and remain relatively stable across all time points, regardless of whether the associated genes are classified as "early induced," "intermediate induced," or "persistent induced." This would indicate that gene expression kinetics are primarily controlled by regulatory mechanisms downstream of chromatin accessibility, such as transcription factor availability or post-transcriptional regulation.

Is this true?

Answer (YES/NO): NO